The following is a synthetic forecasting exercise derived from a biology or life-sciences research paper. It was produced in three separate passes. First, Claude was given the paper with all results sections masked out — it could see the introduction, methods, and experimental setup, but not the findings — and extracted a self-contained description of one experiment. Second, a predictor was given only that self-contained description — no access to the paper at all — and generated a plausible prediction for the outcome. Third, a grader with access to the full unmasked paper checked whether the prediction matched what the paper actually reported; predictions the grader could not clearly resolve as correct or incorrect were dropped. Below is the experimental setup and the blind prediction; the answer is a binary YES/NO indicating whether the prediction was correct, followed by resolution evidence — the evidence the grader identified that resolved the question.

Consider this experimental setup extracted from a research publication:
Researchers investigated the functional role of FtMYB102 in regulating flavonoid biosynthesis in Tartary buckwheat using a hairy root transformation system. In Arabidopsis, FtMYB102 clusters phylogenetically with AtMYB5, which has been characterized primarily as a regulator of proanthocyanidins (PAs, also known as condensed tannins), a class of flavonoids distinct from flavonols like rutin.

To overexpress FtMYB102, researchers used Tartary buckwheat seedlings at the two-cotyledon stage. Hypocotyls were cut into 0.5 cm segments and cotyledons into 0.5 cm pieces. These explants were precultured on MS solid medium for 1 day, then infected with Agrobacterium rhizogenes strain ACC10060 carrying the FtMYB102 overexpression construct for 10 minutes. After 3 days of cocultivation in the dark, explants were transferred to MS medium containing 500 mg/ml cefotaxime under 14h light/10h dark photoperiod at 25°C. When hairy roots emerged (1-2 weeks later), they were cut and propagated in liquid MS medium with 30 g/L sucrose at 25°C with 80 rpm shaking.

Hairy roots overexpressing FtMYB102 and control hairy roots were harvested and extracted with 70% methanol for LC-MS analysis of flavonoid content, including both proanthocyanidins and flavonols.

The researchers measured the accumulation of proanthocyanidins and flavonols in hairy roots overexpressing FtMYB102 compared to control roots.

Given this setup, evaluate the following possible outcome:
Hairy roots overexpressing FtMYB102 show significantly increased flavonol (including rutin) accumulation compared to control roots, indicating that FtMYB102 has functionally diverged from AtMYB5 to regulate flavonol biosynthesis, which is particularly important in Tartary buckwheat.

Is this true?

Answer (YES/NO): NO